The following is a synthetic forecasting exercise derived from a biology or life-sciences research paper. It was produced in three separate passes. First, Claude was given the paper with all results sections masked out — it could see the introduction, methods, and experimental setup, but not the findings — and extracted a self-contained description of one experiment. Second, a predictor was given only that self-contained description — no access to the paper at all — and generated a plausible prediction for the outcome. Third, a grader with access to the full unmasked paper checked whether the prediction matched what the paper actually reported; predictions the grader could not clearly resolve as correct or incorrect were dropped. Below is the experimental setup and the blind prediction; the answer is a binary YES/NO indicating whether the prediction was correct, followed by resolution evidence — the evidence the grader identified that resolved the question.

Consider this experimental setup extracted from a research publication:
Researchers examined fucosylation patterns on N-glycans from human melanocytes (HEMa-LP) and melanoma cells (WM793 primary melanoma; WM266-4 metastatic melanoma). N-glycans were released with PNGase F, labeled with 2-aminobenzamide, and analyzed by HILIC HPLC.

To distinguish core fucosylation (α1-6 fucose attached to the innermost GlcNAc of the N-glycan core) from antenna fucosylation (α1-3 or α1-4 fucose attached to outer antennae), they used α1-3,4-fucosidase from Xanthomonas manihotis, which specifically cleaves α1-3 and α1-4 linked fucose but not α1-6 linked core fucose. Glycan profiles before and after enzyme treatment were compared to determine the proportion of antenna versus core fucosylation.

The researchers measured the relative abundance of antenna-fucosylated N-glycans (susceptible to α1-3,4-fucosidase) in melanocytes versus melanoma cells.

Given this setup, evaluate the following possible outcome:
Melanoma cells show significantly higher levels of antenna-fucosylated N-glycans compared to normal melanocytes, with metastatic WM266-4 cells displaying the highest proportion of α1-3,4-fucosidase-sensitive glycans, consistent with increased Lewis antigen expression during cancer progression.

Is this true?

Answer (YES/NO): NO